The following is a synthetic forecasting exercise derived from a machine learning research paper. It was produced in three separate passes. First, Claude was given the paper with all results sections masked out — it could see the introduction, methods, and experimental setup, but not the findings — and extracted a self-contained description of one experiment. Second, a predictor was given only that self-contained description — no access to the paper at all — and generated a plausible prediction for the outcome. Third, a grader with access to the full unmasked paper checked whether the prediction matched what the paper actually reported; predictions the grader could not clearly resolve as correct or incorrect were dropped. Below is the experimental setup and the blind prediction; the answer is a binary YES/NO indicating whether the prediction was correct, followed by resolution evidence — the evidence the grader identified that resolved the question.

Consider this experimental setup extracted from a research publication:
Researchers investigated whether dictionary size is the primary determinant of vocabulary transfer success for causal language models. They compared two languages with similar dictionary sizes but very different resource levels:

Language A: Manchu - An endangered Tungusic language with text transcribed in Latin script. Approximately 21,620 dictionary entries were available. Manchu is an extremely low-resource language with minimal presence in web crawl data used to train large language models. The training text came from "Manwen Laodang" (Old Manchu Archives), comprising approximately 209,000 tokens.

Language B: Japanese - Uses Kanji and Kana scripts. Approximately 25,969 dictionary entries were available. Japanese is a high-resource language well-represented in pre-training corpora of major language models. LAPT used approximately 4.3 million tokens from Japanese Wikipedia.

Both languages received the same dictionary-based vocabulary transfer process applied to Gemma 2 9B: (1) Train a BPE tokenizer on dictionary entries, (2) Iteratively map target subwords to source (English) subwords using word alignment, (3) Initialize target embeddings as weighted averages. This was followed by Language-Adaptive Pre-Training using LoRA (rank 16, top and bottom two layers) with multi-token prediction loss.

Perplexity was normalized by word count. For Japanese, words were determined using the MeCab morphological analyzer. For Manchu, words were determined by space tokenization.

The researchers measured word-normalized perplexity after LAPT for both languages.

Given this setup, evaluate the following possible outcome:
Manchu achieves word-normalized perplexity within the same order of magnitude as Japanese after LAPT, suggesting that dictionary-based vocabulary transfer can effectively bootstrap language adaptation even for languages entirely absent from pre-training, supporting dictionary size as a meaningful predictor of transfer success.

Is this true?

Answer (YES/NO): NO